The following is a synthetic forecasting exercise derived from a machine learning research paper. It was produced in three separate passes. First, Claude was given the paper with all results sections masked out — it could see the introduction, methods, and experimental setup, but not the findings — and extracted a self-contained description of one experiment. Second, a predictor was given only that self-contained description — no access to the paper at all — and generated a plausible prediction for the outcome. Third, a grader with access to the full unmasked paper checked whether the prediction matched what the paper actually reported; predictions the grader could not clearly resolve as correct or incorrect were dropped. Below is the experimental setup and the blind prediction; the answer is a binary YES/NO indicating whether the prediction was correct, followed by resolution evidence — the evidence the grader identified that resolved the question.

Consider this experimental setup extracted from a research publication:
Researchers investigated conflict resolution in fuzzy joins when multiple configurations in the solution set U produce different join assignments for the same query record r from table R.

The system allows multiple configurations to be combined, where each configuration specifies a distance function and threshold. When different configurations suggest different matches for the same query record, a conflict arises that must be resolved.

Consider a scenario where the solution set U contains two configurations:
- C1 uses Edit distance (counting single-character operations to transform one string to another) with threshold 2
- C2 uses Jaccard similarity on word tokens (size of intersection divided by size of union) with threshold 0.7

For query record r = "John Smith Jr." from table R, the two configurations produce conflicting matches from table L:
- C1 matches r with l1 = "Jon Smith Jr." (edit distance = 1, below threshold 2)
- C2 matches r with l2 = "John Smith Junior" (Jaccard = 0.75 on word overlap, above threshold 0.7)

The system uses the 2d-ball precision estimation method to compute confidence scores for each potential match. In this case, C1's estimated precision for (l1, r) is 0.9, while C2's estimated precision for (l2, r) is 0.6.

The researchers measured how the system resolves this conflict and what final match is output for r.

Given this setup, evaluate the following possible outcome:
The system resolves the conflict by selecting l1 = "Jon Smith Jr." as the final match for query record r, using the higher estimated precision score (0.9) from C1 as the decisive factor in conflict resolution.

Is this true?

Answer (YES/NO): YES